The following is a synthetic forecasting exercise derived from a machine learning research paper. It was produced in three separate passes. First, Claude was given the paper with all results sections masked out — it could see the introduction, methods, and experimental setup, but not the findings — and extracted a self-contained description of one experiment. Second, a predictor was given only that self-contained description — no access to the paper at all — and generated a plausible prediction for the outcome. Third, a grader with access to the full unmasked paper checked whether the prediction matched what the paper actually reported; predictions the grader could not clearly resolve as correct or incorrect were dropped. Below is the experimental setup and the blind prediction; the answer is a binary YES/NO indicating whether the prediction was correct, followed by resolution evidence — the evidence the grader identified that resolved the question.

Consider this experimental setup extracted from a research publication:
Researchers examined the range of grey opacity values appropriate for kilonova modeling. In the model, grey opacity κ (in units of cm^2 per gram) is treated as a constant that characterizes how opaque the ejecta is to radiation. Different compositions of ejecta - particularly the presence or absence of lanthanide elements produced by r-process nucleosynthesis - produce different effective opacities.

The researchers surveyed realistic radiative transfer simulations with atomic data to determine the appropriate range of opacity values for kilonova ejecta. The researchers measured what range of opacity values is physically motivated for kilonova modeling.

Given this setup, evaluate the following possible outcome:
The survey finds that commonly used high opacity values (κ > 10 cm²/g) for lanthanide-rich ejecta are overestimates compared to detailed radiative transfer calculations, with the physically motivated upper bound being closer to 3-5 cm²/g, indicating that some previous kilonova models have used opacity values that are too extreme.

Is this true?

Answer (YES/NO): NO